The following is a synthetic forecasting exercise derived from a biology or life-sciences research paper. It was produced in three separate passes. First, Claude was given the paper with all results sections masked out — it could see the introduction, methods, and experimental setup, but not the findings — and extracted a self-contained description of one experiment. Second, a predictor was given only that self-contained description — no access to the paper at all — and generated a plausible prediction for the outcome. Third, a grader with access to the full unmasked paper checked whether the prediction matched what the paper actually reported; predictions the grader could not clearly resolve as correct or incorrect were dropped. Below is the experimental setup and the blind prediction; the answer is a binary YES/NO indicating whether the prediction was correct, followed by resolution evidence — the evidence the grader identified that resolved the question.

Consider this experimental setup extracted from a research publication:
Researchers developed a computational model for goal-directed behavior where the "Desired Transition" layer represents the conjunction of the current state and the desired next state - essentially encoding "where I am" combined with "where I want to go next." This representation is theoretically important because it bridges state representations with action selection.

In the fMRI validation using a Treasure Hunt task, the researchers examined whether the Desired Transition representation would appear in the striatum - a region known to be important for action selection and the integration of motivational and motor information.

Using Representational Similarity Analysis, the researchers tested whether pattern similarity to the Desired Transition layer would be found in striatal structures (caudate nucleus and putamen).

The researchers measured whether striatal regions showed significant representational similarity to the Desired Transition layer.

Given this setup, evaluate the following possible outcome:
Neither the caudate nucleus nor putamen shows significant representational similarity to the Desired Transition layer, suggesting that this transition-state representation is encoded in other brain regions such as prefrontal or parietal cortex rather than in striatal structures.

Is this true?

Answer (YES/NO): NO